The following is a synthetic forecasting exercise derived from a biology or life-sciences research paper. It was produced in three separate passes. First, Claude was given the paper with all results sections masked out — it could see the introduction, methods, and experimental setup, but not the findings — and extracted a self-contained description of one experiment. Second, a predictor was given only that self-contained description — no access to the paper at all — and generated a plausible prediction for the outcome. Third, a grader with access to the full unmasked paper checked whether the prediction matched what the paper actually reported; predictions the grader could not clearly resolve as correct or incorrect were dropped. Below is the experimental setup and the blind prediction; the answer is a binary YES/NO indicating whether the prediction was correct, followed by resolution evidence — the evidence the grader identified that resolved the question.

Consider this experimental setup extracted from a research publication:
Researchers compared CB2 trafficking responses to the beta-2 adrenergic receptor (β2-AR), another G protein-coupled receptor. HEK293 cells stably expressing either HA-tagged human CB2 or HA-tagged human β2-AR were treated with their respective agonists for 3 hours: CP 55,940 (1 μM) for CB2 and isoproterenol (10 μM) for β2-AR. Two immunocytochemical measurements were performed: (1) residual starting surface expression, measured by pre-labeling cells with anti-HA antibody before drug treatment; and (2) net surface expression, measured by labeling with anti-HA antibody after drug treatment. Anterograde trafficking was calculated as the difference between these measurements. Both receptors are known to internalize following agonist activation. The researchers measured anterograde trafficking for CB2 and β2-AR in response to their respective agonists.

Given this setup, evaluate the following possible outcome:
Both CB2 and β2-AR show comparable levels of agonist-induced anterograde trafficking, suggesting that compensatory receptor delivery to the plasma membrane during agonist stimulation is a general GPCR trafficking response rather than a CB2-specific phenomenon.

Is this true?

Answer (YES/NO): NO